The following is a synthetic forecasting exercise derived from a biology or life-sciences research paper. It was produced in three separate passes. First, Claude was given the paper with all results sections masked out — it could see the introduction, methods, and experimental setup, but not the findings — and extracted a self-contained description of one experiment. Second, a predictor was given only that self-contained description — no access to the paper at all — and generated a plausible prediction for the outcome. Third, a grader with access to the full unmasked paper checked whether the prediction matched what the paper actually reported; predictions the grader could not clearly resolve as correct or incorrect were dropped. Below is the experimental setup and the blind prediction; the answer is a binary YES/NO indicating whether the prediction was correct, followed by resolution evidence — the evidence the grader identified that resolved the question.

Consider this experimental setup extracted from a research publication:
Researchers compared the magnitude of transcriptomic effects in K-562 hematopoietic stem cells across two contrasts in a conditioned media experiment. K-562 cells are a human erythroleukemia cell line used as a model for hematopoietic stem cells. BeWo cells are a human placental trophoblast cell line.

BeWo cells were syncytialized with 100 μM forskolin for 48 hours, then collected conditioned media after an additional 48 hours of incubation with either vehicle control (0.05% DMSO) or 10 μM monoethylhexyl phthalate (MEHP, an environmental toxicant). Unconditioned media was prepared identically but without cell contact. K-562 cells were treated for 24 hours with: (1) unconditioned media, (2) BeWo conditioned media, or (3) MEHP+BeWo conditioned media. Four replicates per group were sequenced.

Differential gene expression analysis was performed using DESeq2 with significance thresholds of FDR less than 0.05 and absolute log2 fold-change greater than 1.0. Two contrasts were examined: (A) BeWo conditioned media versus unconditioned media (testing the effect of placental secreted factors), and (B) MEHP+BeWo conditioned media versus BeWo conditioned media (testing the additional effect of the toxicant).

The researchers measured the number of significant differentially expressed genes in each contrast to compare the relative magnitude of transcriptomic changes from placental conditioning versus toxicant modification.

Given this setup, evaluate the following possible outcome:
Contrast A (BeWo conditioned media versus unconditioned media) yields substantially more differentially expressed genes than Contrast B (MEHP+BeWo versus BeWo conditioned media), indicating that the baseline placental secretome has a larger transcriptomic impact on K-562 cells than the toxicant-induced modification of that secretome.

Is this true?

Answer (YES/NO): YES